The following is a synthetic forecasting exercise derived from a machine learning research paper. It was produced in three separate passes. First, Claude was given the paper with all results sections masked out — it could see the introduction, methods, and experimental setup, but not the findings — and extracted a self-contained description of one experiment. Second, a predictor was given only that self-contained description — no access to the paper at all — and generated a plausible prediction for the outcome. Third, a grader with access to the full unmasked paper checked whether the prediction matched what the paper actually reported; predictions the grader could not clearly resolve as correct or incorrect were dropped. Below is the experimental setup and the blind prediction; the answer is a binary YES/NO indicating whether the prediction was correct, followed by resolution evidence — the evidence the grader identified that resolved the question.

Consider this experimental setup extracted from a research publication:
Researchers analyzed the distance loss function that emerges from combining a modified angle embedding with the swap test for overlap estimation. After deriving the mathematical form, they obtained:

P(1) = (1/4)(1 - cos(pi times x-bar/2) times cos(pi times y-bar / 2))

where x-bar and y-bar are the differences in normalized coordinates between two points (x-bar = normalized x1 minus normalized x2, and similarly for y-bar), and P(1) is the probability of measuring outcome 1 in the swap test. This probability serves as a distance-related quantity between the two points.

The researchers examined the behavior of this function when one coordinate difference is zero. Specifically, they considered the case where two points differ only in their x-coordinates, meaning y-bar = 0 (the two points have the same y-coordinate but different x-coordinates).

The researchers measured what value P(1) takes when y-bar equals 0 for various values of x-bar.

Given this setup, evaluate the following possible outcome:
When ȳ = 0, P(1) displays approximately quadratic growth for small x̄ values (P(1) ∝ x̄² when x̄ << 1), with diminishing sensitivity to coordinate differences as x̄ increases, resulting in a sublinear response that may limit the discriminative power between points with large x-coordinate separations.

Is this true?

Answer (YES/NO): YES